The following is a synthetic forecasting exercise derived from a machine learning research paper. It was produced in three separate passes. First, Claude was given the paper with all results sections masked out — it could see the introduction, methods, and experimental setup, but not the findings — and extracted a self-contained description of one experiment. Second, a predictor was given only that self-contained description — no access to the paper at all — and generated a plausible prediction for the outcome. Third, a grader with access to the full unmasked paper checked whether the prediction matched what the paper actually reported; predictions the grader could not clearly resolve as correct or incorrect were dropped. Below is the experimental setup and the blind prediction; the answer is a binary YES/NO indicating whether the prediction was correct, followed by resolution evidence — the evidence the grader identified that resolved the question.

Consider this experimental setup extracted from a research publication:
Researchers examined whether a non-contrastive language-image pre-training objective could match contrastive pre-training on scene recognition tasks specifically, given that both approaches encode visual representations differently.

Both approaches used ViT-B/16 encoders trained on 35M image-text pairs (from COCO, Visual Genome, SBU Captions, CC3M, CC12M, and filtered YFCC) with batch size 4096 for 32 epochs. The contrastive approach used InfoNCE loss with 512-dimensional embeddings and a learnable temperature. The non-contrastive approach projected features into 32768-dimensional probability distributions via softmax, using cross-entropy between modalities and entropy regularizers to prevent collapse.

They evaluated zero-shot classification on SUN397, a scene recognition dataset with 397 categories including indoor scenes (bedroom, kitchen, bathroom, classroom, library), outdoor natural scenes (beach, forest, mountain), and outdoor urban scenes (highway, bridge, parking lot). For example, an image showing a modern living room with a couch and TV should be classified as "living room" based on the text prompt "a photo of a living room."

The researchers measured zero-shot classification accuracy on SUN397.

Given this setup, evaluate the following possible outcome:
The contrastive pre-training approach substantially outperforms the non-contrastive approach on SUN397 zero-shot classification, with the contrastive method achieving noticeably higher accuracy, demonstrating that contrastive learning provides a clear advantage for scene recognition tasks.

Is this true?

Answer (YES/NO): NO